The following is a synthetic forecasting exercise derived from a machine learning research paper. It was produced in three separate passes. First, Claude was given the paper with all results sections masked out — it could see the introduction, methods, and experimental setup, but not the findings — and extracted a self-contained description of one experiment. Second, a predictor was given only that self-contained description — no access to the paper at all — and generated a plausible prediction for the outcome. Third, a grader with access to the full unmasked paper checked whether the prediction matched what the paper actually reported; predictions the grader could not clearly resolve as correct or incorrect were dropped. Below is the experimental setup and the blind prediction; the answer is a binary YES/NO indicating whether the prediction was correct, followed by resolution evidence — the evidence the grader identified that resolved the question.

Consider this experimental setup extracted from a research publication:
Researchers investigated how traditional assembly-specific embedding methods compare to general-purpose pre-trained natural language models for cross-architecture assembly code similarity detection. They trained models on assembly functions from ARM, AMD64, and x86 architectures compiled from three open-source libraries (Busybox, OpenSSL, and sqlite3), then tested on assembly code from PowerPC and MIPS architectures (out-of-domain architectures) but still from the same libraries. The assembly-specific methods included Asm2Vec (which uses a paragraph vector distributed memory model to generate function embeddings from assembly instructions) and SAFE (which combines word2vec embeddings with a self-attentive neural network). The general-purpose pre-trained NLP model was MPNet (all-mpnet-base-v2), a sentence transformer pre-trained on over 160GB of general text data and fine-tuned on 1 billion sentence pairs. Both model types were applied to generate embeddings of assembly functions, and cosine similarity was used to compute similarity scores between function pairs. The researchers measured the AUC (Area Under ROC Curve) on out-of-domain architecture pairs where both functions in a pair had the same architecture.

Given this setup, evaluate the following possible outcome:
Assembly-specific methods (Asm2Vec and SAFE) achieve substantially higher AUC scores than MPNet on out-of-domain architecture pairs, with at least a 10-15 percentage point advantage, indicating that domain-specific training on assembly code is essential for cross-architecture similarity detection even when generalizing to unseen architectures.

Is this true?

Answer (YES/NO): NO